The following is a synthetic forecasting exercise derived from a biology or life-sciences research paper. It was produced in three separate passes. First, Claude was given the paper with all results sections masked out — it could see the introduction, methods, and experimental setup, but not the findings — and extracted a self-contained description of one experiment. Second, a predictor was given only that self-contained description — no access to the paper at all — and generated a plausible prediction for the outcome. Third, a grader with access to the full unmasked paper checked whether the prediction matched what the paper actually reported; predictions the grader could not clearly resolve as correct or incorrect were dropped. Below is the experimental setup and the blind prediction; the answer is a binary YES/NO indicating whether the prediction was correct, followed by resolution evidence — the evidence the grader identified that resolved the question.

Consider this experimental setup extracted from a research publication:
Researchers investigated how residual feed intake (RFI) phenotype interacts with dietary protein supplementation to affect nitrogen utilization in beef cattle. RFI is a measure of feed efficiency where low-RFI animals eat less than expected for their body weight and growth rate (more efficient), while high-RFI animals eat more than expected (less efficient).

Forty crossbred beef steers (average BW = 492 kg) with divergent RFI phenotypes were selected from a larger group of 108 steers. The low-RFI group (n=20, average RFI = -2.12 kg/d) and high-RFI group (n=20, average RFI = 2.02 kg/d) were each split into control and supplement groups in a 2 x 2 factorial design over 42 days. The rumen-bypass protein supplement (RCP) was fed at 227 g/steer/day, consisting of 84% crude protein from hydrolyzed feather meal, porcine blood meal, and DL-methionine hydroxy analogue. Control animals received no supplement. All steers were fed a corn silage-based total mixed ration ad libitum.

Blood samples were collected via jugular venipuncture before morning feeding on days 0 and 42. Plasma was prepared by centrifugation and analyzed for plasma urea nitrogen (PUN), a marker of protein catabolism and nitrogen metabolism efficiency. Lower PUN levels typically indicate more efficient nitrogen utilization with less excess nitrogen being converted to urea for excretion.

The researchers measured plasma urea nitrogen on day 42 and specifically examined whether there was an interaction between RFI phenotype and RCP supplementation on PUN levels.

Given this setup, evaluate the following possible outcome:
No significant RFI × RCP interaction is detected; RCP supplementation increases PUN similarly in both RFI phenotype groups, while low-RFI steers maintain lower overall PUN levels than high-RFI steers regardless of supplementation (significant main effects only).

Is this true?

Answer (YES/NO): YES